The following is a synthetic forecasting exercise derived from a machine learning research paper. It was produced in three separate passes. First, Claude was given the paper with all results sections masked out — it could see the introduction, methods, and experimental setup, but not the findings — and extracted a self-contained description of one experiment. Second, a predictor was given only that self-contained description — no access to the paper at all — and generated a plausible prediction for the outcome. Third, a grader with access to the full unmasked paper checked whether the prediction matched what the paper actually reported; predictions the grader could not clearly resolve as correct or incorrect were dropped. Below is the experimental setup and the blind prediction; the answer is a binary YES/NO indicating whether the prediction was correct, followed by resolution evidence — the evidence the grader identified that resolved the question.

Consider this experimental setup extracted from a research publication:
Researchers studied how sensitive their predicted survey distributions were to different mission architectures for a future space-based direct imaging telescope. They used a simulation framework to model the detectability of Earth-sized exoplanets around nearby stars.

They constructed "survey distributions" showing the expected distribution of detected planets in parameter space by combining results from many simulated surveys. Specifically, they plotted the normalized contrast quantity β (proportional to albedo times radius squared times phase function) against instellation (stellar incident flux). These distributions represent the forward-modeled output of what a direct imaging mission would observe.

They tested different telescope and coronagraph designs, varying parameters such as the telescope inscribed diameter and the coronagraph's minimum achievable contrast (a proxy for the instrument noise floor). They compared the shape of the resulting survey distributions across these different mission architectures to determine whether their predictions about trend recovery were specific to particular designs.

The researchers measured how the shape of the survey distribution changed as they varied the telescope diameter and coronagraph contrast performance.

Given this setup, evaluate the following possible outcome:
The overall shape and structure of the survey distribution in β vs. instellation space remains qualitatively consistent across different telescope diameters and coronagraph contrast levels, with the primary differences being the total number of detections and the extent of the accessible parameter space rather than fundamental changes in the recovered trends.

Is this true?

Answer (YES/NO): YES